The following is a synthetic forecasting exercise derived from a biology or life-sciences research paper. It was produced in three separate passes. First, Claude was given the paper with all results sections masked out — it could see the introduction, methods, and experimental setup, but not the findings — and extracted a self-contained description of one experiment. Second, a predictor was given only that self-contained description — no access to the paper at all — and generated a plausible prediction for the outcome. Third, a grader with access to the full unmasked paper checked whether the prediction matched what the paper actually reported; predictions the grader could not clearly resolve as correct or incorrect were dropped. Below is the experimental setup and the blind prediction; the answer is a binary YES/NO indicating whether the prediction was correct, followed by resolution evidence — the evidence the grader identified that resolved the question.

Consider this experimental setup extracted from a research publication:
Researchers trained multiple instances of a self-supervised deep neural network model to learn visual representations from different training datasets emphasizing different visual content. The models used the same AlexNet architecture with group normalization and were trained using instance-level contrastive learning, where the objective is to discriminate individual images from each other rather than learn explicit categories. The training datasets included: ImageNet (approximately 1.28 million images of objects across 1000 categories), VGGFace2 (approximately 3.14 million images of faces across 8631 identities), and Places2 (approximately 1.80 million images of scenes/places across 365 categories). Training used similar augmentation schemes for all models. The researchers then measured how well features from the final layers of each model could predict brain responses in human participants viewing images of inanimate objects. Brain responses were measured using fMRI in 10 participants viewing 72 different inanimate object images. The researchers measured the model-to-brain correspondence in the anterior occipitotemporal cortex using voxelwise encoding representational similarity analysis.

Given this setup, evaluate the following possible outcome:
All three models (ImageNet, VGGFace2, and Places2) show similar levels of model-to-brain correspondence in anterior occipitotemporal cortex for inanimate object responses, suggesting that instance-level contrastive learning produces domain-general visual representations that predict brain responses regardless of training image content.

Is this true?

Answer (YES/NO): YES